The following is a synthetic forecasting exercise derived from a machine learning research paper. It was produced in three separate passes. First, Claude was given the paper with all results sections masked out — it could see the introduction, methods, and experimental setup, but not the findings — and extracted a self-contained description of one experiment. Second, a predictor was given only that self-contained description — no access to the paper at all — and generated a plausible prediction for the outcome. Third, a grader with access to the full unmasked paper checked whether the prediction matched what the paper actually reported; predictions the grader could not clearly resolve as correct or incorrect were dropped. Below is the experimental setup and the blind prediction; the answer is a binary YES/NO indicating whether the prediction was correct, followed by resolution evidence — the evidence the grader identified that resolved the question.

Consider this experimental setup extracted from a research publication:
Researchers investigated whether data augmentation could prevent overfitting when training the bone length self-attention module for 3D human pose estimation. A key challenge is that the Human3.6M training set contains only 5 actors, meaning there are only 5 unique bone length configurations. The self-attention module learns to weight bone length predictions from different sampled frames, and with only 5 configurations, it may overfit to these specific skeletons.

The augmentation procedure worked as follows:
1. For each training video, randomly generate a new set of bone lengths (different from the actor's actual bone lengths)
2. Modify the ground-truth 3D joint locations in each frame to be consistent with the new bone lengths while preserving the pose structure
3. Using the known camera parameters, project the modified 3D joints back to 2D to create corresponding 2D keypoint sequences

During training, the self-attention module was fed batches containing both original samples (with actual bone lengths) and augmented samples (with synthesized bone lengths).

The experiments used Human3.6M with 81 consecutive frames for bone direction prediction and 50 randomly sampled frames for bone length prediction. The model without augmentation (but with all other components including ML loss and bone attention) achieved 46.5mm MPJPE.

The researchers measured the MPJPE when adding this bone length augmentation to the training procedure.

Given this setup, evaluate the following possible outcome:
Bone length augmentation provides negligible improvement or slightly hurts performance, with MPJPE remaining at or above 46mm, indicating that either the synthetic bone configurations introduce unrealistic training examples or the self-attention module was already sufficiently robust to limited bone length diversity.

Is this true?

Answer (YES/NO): YES